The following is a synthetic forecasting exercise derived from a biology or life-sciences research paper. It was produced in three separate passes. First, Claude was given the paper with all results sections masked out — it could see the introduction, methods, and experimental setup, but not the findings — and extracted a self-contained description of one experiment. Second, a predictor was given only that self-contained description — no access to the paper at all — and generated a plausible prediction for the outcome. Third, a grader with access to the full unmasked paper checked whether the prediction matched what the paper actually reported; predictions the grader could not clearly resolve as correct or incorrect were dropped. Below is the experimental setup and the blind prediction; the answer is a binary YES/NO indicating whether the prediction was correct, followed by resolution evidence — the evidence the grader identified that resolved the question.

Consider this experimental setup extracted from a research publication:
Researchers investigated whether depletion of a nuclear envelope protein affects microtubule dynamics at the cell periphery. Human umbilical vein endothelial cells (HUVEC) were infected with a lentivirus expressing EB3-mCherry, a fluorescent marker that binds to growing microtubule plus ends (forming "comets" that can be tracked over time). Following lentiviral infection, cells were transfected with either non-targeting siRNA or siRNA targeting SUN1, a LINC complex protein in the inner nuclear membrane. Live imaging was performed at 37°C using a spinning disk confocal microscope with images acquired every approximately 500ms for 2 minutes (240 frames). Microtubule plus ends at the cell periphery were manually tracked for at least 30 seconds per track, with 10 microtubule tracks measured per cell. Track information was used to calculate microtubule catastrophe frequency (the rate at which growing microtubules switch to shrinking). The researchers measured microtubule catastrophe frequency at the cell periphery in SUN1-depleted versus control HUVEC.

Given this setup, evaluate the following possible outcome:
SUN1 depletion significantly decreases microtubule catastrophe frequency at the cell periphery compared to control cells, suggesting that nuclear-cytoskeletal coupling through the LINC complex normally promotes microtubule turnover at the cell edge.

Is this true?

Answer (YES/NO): NO